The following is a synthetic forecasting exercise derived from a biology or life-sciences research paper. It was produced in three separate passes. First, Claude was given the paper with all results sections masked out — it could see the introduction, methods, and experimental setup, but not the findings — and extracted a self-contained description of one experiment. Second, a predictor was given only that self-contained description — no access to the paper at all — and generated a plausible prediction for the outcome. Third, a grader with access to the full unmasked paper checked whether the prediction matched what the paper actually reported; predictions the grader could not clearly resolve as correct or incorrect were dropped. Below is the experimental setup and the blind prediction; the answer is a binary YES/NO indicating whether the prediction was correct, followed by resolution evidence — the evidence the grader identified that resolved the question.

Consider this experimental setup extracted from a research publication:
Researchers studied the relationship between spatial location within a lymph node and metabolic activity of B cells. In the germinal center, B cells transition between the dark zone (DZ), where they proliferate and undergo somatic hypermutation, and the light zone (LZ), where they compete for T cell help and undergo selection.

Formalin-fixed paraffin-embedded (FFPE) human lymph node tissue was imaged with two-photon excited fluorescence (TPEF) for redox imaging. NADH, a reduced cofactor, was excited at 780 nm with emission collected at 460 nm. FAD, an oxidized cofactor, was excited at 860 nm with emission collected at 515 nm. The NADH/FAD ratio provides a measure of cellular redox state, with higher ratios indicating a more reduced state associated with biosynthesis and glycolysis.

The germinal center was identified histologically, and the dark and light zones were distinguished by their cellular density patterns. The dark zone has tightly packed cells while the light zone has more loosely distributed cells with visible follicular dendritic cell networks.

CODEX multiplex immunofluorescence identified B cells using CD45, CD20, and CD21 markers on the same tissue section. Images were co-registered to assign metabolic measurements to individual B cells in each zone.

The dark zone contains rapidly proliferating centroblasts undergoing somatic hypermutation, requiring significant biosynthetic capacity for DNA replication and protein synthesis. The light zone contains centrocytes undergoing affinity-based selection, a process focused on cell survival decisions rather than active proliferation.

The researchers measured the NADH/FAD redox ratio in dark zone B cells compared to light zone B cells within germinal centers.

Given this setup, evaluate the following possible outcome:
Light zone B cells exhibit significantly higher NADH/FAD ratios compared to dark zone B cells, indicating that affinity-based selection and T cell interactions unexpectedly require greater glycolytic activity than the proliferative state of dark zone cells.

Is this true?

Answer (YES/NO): NO